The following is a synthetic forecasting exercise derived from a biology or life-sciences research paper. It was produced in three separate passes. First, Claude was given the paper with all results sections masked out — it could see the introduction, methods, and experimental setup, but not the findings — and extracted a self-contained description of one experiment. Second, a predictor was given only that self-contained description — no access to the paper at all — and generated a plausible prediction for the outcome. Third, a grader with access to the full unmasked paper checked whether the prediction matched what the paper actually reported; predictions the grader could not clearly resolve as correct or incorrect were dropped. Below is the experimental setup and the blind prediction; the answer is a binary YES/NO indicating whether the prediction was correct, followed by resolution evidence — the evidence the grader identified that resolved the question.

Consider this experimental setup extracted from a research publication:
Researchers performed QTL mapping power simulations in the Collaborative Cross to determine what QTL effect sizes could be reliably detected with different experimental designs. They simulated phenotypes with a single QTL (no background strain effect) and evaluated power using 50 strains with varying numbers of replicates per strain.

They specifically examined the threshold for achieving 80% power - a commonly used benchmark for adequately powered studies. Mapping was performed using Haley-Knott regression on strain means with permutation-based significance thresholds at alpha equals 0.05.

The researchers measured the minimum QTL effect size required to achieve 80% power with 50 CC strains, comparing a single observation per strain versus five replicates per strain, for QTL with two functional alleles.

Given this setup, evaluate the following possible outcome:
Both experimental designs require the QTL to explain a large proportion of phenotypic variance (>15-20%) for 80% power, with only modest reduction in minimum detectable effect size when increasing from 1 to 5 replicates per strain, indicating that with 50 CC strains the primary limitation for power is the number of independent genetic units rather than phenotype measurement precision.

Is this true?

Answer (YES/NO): NO